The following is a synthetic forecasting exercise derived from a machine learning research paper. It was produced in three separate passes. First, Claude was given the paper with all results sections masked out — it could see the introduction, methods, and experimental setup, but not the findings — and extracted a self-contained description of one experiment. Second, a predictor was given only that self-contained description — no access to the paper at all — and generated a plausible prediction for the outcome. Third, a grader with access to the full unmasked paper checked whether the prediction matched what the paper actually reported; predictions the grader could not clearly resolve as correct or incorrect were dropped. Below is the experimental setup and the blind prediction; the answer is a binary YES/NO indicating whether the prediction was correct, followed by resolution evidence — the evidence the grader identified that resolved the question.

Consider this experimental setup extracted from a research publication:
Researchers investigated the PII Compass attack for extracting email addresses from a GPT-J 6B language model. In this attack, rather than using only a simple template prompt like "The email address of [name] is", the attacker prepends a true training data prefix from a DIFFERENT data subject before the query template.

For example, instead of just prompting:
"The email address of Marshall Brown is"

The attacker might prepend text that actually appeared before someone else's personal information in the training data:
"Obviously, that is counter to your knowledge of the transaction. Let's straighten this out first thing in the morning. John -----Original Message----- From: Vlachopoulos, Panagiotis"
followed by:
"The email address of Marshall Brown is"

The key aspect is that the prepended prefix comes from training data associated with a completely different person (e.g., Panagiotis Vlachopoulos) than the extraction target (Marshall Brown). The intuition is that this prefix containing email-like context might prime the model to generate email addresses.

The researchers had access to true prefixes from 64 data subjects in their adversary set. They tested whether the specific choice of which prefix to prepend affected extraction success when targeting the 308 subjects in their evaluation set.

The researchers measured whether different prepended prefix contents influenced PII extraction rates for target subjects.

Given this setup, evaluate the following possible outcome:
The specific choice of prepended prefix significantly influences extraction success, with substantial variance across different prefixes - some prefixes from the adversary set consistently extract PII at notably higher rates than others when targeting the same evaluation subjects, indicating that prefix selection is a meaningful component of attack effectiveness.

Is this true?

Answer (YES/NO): YES